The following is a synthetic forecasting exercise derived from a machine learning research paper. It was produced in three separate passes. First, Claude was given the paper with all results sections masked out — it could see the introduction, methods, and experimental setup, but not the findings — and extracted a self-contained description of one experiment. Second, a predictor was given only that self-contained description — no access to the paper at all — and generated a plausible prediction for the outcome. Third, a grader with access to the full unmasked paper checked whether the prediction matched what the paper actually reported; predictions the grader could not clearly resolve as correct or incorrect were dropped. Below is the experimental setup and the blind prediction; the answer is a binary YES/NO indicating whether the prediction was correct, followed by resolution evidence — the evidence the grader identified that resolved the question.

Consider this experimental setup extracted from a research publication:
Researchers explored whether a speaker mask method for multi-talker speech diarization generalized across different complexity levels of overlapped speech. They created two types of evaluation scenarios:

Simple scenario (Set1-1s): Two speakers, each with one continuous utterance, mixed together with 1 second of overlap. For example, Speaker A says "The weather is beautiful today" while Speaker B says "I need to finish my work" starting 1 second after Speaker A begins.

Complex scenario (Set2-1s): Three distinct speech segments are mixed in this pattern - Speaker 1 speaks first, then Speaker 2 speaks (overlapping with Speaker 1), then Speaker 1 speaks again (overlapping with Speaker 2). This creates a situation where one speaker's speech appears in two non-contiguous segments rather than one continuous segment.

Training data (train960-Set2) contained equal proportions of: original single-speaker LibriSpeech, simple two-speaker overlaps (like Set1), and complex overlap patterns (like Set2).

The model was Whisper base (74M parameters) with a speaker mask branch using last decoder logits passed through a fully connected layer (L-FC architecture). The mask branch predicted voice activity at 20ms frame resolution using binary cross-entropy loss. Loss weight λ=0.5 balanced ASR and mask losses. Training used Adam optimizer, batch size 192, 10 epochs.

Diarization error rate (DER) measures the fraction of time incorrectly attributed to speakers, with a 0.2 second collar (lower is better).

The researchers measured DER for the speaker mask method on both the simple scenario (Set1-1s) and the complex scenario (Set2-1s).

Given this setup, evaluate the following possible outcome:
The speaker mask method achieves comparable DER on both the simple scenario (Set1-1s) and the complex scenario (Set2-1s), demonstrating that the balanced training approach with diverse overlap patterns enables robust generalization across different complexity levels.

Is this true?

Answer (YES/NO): YES